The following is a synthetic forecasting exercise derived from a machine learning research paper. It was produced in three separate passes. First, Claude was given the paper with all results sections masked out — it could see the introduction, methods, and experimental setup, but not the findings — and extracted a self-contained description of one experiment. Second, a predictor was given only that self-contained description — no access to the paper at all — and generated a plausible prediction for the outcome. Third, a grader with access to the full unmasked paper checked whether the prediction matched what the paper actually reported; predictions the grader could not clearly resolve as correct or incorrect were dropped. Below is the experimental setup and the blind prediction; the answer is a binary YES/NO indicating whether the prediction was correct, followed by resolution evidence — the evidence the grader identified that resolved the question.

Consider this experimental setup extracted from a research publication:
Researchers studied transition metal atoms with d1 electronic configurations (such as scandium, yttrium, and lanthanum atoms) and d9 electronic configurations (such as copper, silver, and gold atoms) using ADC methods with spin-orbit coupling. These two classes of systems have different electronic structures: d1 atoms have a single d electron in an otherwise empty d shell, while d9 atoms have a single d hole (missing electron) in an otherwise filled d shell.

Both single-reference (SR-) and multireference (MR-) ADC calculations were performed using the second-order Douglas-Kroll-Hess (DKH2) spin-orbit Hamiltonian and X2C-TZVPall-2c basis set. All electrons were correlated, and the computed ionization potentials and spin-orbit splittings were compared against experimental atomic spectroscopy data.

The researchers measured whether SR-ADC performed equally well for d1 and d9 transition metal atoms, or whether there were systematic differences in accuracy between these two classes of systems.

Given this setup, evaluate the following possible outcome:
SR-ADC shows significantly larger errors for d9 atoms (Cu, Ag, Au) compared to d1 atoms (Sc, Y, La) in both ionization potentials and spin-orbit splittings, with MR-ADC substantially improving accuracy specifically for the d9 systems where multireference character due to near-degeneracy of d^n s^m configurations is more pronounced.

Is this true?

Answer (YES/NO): NO